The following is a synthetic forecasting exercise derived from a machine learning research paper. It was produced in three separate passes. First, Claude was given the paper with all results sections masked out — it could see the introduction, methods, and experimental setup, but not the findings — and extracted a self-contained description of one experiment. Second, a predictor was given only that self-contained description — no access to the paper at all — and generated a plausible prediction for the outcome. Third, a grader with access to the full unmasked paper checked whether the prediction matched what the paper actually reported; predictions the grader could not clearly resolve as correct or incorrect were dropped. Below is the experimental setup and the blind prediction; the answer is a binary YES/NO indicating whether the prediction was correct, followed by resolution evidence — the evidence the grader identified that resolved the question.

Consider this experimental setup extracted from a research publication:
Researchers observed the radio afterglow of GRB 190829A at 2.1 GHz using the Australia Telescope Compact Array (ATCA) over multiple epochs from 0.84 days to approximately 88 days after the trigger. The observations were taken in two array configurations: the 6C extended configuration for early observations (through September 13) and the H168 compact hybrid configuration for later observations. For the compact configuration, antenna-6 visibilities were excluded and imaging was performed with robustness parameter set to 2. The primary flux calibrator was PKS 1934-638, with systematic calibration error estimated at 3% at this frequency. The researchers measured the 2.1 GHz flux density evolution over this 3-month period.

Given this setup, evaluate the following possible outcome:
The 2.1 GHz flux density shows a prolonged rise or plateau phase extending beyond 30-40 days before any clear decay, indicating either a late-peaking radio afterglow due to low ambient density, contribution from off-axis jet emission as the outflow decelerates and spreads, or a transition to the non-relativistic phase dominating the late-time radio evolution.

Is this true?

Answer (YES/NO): NO